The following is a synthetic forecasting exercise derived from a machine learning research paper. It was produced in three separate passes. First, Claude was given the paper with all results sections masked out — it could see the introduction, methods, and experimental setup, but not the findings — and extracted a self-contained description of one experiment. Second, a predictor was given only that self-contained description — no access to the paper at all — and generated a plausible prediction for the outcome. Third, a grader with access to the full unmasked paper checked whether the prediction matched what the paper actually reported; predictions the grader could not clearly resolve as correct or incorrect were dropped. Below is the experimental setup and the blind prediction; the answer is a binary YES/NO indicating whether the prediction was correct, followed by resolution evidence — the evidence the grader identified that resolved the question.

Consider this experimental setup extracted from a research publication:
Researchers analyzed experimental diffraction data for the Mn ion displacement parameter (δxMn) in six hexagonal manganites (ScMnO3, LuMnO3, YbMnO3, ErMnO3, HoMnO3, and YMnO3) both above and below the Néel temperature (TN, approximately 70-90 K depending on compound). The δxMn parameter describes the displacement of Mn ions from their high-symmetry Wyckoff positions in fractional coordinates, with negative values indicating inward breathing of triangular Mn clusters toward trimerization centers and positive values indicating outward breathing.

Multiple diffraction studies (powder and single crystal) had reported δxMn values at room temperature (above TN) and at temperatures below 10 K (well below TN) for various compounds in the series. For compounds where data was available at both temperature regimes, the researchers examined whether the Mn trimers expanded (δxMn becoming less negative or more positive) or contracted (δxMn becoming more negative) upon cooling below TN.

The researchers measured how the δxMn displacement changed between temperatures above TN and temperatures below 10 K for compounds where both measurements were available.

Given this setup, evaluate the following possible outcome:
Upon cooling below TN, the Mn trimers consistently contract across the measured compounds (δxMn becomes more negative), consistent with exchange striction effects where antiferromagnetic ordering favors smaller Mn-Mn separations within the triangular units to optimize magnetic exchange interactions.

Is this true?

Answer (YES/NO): NO